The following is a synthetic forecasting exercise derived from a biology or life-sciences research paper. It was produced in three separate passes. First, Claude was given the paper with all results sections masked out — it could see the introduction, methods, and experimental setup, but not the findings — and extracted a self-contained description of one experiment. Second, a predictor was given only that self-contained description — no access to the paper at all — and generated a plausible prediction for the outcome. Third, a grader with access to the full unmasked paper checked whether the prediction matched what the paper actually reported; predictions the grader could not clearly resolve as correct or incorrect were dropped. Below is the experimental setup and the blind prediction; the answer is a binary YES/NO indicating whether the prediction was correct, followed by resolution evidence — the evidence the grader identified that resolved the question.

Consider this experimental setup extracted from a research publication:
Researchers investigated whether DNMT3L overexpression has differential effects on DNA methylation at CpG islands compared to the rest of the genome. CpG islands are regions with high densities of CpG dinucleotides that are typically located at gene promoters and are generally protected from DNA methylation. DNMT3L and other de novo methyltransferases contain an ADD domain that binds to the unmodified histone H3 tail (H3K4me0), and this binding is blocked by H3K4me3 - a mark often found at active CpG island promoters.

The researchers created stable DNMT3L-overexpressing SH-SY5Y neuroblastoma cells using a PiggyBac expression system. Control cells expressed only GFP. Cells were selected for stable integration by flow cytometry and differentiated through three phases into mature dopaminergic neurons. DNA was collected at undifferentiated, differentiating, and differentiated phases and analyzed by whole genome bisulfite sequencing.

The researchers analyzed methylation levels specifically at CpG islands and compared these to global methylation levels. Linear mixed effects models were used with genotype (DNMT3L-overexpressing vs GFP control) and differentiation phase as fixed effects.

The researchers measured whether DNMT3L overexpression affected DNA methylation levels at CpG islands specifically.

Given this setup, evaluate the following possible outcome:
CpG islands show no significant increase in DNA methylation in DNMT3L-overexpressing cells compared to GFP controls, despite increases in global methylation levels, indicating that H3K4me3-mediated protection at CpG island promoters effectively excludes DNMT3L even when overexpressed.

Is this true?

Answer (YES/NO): NO